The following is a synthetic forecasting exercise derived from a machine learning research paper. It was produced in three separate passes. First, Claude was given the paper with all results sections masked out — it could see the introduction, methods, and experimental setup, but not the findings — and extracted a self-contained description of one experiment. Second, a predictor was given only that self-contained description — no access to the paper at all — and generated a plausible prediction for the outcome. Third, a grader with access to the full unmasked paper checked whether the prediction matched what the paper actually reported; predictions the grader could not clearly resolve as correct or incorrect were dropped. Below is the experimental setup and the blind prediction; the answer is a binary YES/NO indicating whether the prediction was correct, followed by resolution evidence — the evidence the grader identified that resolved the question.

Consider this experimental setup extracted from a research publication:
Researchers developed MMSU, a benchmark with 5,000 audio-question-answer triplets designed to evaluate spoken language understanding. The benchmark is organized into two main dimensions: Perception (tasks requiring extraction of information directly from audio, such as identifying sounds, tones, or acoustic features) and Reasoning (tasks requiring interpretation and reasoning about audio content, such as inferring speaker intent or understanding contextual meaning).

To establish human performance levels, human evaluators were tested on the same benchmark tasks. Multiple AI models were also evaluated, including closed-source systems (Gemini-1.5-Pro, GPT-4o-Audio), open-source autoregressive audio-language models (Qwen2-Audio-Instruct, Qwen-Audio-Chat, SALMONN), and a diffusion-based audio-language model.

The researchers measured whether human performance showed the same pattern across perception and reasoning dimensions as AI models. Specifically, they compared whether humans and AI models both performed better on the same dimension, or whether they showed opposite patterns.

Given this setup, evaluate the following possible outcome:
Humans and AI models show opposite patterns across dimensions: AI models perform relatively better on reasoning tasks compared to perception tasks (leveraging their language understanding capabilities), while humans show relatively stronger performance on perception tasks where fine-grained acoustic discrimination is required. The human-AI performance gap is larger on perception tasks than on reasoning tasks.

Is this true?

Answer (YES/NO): YES